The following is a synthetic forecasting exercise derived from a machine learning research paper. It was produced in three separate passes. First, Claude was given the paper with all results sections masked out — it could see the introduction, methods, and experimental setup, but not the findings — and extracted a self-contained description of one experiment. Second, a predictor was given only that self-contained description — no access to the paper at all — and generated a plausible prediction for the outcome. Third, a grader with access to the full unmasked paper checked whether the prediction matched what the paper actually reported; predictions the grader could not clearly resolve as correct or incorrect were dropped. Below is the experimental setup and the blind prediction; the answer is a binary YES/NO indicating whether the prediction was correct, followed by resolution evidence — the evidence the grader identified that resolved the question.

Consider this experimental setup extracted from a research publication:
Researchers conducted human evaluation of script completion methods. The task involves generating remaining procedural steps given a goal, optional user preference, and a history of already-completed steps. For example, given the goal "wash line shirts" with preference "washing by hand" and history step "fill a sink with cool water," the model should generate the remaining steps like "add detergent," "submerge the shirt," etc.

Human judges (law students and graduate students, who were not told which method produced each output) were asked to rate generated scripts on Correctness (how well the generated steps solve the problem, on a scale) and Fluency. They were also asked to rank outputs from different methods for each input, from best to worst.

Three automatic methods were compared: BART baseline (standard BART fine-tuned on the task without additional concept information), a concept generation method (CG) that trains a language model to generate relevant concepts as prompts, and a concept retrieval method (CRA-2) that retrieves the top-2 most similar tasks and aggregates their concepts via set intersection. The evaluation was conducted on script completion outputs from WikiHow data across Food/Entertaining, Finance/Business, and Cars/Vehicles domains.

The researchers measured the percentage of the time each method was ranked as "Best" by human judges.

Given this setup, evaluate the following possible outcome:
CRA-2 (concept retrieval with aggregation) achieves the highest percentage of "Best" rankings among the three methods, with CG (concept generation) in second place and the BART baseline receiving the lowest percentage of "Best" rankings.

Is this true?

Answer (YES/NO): YES